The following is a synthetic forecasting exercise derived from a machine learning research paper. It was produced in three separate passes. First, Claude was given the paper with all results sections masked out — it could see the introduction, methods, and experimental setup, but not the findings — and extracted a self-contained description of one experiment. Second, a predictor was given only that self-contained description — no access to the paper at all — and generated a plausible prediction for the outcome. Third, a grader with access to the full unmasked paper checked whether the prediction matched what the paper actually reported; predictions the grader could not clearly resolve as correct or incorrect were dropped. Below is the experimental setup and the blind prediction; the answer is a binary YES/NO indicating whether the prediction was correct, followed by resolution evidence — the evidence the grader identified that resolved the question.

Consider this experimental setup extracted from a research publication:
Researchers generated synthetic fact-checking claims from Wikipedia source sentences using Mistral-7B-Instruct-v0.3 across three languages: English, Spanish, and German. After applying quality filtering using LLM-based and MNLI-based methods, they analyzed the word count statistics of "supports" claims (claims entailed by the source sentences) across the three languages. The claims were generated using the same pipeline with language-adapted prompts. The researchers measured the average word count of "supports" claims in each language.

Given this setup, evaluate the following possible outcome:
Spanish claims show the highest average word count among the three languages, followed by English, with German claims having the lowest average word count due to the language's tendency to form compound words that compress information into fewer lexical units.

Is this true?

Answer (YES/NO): NO